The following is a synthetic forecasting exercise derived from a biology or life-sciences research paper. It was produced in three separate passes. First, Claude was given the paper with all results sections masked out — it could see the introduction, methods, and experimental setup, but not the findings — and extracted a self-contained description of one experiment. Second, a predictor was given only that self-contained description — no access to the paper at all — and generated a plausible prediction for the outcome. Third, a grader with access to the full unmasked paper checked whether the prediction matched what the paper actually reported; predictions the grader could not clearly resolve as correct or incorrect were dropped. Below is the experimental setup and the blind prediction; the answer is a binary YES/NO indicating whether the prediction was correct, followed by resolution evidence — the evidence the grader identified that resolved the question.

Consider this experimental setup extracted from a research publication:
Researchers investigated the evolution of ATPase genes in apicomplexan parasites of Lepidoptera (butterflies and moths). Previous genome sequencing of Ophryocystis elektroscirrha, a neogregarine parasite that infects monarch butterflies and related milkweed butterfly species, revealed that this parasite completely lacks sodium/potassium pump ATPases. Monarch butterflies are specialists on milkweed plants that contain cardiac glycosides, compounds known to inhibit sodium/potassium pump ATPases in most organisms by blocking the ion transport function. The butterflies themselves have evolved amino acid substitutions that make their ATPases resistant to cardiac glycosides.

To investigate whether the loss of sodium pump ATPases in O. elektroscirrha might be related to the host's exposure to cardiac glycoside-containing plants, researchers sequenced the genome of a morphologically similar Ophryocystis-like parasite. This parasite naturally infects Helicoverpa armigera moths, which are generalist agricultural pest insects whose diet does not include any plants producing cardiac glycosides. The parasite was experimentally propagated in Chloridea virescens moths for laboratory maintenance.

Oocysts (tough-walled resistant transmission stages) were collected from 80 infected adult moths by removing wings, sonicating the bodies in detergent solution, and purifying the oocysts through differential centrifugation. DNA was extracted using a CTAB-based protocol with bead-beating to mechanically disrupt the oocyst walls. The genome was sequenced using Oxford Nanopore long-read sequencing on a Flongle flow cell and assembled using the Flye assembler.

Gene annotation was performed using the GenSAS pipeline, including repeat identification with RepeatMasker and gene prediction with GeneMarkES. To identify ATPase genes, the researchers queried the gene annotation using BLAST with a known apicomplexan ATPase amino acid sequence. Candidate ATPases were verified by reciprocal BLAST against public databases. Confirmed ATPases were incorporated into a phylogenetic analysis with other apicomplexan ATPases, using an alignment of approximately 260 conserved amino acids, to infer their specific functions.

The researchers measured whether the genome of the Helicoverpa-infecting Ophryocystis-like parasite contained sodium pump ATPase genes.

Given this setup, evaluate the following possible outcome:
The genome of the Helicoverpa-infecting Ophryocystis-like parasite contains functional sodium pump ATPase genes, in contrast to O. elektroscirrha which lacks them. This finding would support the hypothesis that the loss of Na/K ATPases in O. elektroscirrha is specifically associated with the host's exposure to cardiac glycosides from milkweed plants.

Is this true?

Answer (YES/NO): NO